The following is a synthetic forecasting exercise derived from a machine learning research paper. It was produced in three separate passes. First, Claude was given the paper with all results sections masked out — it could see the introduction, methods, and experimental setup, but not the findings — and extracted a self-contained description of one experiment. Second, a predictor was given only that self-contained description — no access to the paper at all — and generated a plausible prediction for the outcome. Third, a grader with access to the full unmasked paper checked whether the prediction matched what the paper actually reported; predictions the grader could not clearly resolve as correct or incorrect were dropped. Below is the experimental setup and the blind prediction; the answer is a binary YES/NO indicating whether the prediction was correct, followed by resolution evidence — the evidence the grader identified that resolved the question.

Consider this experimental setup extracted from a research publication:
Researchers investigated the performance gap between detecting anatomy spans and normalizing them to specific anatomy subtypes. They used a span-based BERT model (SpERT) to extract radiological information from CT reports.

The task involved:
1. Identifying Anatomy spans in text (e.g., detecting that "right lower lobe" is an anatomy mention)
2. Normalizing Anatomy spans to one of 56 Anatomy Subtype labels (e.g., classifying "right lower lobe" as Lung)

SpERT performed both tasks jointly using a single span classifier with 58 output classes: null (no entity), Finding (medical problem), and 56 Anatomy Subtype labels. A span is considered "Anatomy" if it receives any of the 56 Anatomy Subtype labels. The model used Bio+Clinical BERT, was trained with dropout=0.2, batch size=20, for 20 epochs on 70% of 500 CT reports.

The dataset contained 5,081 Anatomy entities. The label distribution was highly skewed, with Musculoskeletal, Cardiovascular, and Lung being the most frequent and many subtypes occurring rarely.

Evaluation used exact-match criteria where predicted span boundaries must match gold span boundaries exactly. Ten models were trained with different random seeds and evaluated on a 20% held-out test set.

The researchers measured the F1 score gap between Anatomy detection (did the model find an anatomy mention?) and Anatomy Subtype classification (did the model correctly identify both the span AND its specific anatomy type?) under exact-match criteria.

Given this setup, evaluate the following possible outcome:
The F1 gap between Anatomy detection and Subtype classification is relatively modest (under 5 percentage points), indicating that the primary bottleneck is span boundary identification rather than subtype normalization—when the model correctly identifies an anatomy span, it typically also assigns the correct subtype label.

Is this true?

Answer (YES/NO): YES